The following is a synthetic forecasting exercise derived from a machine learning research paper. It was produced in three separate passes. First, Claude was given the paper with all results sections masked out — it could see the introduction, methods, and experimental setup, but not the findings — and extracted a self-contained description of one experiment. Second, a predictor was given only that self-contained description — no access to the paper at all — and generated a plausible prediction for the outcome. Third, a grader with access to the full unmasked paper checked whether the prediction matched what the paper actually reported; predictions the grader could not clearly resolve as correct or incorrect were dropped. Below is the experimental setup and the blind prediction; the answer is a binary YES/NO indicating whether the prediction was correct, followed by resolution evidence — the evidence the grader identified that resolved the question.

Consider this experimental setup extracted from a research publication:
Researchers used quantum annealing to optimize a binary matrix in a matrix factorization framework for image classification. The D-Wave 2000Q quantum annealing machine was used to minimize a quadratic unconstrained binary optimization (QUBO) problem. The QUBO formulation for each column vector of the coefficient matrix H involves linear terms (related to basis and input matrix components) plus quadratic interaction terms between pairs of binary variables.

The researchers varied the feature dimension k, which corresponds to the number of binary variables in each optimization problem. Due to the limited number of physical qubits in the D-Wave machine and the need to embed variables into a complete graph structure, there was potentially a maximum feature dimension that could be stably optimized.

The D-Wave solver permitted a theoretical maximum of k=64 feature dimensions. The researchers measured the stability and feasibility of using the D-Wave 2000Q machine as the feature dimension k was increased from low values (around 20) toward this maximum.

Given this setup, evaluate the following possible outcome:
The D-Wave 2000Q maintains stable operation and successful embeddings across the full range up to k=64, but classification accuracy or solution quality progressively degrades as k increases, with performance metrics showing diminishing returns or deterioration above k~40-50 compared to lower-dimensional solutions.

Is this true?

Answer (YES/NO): NO